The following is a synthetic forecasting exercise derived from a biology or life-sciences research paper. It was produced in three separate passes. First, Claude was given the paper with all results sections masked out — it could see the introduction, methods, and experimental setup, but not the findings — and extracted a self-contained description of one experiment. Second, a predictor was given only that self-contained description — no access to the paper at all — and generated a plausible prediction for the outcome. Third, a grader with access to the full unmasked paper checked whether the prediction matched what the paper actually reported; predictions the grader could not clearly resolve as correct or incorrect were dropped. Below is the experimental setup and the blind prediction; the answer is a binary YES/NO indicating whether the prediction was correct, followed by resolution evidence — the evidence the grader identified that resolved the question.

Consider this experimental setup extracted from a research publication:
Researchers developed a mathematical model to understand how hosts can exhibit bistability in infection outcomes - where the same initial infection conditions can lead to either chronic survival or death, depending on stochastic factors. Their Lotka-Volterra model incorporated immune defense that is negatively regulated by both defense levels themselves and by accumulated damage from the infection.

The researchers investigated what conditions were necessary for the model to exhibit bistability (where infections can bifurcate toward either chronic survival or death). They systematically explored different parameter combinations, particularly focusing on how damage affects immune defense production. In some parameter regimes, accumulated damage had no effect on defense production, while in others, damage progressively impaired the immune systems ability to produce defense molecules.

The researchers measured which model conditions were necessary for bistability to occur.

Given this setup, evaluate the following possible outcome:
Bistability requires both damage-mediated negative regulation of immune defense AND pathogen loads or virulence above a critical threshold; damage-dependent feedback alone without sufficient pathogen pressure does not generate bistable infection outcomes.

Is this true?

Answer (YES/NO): NO